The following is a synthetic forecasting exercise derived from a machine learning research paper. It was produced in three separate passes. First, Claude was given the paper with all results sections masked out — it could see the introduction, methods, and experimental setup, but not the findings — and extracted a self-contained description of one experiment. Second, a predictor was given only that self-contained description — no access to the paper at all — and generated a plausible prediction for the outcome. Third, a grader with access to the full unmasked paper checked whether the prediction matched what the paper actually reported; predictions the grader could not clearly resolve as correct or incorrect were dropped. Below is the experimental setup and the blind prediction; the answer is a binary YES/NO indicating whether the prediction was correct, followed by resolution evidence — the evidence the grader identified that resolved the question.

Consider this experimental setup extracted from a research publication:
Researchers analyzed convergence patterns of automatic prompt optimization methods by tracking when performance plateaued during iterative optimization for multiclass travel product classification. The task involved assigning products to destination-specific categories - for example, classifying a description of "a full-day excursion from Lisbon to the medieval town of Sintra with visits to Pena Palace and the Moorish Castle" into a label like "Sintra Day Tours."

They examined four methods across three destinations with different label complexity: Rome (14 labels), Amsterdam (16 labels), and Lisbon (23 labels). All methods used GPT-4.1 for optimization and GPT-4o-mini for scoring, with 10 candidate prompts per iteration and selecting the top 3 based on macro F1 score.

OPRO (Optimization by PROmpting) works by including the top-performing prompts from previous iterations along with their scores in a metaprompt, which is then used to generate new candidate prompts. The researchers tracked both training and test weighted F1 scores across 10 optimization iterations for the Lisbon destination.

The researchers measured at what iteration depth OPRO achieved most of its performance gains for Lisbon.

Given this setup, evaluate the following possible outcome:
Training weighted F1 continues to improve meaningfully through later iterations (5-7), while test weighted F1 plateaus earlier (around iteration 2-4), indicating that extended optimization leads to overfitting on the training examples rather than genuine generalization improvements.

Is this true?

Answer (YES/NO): NO